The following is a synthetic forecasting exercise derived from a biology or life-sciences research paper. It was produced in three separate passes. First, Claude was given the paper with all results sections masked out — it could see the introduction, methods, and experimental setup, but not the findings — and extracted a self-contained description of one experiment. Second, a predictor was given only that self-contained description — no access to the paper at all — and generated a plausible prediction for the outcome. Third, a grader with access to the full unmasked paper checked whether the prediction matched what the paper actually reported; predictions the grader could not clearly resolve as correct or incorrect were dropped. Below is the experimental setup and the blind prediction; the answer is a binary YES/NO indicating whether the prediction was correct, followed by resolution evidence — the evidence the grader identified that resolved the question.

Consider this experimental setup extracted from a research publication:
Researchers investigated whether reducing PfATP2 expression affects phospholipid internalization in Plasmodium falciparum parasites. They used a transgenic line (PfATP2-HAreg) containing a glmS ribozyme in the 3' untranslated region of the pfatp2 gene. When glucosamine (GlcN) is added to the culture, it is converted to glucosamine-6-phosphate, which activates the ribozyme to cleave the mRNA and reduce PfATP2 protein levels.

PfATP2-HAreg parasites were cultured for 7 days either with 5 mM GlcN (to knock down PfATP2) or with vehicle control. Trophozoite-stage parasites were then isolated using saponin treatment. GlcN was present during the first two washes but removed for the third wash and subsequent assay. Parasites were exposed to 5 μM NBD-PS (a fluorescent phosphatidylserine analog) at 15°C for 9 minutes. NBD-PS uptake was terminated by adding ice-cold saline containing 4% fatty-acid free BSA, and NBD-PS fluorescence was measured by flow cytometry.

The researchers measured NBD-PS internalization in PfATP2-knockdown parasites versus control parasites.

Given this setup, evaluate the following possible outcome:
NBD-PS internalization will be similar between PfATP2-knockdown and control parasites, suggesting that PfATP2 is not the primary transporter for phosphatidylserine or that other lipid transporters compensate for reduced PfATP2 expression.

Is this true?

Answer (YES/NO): NO